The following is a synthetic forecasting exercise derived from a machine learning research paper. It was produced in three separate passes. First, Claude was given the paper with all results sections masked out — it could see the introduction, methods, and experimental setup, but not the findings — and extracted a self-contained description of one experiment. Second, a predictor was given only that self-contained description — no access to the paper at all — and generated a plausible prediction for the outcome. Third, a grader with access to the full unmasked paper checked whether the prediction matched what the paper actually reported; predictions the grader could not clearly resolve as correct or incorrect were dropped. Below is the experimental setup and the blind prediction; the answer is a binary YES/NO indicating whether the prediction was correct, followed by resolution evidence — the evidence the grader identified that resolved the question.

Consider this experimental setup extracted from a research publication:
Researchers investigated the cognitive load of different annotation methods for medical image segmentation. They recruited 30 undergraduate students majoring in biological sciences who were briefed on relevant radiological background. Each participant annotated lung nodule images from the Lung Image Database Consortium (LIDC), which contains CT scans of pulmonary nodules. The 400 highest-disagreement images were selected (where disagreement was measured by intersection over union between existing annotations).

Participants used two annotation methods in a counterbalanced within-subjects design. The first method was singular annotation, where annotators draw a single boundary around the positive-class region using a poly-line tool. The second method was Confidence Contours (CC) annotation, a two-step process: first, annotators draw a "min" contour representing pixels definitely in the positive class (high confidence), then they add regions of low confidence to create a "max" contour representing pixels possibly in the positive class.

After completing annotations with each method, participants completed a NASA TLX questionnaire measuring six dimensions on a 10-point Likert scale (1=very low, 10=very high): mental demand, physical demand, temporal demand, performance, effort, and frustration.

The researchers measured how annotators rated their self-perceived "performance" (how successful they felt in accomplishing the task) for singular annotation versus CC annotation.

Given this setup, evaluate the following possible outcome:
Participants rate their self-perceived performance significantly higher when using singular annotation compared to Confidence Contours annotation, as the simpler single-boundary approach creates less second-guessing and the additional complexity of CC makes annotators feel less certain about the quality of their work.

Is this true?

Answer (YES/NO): NO